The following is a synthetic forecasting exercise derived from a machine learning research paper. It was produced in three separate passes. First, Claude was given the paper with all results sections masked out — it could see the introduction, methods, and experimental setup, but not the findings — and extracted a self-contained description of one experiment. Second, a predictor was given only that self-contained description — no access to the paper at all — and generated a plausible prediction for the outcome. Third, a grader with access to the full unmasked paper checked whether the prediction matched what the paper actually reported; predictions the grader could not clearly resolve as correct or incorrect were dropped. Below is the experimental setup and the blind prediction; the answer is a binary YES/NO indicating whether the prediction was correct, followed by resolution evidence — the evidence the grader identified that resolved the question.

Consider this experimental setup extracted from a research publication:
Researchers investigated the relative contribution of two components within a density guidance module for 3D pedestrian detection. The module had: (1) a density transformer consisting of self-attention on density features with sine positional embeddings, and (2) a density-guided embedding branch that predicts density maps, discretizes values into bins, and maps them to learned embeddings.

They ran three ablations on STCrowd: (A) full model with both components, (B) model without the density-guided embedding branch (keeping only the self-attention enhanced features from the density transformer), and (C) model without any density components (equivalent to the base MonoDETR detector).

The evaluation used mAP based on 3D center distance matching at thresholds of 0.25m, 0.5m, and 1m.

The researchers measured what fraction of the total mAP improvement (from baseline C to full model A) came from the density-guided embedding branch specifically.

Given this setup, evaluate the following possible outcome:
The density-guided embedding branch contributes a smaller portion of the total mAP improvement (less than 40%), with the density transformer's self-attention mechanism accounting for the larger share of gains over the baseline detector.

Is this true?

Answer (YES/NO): NO